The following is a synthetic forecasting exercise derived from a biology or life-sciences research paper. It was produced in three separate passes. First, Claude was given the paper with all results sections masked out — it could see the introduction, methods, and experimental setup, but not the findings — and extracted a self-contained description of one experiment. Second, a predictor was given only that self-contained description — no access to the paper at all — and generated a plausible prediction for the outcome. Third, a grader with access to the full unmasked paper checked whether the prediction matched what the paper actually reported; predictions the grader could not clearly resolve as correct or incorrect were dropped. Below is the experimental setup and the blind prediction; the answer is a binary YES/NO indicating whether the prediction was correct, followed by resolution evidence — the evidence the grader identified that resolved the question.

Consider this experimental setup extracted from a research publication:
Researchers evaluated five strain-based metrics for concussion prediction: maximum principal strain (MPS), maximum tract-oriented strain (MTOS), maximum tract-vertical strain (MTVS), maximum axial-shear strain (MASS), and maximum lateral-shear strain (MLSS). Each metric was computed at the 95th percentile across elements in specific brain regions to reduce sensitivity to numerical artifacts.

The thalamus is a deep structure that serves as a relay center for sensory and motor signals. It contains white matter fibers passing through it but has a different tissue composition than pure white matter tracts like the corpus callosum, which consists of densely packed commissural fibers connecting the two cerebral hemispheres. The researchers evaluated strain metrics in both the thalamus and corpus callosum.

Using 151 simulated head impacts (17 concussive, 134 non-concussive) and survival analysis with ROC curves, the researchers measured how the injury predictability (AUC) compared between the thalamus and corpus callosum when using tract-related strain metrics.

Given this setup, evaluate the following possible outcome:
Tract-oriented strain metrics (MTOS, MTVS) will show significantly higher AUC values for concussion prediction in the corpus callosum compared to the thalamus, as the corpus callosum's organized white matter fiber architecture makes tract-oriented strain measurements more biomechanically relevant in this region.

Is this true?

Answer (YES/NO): NO